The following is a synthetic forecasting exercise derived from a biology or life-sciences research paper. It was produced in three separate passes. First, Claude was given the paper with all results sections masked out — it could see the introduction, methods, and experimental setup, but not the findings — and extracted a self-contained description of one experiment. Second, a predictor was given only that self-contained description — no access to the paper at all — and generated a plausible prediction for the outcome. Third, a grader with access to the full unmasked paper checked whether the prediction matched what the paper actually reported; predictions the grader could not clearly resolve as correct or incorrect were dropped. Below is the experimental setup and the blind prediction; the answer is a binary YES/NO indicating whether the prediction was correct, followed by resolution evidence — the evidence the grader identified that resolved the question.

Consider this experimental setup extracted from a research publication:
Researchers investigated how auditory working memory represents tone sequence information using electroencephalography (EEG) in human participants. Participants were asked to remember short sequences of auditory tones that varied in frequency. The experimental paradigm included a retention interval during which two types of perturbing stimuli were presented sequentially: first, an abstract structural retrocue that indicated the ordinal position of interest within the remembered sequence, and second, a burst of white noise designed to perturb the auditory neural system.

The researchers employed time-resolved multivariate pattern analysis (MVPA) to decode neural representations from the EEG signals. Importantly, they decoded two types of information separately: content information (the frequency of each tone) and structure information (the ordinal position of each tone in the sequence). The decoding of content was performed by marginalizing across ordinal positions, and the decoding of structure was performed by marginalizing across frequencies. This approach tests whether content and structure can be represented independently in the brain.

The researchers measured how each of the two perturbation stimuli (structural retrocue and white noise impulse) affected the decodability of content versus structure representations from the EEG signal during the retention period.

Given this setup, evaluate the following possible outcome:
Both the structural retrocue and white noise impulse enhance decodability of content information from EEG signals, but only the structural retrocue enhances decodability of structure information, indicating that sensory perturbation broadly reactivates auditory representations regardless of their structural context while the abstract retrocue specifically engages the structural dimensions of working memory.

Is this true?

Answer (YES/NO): NO